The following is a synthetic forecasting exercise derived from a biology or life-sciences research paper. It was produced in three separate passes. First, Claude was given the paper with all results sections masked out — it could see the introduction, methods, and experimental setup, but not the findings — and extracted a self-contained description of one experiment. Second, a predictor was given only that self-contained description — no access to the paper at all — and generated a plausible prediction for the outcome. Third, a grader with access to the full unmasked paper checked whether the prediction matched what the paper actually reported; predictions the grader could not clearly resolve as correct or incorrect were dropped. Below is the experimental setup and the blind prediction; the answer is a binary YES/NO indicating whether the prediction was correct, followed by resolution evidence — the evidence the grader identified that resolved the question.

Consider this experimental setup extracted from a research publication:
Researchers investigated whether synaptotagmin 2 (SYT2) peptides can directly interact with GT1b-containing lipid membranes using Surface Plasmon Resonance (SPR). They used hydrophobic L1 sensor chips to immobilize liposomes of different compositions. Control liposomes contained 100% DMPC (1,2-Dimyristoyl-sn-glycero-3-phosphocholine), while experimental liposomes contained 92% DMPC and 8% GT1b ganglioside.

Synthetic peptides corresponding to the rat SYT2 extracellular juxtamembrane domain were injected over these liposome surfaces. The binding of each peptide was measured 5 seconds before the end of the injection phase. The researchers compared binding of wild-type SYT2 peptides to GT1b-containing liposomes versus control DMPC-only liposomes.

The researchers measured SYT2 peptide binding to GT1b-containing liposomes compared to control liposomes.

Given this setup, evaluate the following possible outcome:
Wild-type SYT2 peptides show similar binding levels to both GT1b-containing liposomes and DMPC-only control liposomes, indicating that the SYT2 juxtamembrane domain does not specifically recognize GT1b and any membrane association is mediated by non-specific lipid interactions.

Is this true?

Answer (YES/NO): NO